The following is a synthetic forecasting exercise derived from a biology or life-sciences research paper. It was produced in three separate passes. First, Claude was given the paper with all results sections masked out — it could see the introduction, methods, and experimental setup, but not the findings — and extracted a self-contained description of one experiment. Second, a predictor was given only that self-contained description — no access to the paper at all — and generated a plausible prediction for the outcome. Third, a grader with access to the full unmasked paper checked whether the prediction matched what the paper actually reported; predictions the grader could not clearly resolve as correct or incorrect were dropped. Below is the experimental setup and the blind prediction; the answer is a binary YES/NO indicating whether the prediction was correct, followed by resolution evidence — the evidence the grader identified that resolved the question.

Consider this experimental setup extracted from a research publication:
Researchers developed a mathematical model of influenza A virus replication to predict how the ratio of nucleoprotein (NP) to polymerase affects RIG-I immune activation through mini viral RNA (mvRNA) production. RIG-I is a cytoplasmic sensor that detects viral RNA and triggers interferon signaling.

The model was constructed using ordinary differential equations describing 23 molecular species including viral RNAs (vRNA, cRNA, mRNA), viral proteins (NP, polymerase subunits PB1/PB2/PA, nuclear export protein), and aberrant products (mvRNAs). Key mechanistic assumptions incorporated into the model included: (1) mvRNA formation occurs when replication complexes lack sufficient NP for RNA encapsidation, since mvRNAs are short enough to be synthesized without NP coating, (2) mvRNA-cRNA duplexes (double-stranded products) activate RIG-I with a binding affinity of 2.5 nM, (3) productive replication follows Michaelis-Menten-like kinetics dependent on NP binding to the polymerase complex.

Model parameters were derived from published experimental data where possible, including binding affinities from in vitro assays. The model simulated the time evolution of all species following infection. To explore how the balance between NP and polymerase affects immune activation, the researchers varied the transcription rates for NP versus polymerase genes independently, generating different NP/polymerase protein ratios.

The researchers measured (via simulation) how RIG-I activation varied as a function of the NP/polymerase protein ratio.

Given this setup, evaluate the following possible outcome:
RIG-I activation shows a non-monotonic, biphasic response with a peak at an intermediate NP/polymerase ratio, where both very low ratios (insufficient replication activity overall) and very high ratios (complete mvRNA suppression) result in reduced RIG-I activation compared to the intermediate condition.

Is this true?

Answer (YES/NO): NO